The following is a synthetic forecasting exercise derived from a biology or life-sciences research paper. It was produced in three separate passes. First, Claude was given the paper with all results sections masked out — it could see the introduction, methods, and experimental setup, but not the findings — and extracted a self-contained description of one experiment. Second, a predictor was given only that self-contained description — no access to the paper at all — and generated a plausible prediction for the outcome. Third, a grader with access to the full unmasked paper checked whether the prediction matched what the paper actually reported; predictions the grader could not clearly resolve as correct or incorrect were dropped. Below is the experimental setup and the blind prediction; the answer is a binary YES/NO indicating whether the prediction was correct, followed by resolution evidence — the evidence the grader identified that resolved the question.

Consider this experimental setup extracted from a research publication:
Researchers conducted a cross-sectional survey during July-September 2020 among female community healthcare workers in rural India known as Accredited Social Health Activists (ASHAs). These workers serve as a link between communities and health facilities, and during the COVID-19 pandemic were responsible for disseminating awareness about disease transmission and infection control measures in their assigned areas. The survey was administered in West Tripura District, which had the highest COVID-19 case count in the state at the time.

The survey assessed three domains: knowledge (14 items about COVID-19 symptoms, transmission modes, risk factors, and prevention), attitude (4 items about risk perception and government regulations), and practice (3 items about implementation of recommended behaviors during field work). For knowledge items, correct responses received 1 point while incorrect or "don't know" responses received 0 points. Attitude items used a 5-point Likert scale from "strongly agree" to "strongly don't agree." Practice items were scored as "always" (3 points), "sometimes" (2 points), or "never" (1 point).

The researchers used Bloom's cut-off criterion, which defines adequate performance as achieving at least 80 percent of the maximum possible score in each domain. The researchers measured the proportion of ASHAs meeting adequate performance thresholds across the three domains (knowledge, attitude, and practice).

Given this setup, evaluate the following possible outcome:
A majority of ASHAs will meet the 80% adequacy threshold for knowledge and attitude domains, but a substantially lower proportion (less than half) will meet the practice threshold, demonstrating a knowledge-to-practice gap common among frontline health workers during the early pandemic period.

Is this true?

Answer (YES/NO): NO